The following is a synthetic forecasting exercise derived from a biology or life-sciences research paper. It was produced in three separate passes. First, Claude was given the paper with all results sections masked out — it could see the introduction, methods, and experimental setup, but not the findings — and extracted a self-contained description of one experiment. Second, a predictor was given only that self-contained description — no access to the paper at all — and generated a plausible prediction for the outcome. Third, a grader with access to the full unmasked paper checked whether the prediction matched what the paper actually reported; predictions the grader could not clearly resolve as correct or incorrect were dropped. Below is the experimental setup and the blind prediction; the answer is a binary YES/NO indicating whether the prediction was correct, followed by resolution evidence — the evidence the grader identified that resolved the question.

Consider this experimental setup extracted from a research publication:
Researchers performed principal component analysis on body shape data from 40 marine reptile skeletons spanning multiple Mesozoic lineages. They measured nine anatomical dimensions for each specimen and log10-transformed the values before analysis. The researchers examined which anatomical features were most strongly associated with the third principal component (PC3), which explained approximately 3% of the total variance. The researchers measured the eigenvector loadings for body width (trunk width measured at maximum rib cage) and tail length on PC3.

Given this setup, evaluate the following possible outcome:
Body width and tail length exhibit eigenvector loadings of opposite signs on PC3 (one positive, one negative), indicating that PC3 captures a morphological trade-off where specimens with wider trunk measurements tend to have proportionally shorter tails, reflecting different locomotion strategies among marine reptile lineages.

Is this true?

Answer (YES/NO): YES